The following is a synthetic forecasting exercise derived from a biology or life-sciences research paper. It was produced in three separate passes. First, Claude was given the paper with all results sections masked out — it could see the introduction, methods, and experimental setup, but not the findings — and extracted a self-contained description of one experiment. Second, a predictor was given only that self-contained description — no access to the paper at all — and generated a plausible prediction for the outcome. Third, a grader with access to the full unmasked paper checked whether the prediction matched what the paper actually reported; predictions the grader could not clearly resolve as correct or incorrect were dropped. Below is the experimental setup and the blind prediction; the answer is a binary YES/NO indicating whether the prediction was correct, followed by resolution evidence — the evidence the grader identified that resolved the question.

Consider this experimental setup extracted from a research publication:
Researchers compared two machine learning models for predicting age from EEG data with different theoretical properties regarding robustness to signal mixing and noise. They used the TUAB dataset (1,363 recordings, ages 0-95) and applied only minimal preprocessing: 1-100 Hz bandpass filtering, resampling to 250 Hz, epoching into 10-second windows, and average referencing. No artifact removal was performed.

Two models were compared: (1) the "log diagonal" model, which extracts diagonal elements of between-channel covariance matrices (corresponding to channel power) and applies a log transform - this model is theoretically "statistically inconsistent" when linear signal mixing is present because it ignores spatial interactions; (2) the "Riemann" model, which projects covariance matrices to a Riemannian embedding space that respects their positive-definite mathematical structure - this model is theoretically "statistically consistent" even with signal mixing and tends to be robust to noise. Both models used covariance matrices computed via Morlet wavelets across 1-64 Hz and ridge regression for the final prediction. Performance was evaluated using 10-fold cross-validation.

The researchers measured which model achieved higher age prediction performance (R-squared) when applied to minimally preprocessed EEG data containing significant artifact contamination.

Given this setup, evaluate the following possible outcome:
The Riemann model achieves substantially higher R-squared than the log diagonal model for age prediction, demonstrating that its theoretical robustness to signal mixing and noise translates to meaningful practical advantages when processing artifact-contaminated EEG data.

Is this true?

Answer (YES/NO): YES